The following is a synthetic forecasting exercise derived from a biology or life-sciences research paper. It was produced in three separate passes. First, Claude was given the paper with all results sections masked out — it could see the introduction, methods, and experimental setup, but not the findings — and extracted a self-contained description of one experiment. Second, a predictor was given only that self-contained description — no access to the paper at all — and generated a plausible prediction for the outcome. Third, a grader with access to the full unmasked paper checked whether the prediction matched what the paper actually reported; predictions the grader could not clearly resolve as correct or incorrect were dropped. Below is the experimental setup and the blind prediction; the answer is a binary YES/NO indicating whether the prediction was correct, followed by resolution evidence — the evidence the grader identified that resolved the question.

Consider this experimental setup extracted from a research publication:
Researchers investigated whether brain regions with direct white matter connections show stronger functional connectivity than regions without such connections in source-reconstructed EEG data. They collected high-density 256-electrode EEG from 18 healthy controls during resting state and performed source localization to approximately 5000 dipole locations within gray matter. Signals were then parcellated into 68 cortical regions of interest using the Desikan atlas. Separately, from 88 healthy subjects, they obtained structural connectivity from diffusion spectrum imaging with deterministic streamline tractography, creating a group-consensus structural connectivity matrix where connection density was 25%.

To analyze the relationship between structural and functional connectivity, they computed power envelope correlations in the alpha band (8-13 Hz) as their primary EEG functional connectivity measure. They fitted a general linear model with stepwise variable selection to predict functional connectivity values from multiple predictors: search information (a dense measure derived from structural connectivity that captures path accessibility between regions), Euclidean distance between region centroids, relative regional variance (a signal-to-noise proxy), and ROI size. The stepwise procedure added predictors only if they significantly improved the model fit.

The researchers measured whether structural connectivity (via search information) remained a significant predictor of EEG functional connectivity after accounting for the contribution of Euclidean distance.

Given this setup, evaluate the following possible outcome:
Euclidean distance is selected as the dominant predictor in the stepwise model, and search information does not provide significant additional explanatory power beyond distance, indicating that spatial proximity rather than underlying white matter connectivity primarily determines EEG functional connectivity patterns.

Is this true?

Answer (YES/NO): NO